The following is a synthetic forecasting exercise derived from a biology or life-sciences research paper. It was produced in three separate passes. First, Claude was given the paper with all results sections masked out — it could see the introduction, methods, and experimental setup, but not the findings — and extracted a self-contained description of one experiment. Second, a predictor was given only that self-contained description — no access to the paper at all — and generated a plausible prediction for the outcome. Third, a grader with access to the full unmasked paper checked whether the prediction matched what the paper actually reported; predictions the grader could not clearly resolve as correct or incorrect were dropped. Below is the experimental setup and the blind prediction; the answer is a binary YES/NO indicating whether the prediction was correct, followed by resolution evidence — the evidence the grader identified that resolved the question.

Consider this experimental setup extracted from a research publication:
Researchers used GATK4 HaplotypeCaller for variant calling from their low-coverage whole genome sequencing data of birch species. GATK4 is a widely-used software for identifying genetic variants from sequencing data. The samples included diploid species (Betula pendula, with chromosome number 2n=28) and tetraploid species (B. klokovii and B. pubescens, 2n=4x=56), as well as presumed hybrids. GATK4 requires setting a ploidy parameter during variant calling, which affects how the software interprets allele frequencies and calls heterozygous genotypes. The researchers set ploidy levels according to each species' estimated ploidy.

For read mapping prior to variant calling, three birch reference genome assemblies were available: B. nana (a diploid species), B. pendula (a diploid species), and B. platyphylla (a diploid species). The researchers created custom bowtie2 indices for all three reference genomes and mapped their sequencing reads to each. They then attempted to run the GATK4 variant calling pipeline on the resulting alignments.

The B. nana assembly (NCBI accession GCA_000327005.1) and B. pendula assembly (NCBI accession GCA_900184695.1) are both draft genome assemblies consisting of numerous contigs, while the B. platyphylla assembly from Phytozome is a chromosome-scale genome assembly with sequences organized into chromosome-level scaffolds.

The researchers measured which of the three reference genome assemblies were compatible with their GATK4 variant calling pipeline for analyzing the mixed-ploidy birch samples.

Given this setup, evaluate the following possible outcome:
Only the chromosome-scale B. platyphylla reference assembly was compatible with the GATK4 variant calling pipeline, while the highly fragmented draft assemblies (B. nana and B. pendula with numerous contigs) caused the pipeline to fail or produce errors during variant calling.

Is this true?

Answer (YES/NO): YES